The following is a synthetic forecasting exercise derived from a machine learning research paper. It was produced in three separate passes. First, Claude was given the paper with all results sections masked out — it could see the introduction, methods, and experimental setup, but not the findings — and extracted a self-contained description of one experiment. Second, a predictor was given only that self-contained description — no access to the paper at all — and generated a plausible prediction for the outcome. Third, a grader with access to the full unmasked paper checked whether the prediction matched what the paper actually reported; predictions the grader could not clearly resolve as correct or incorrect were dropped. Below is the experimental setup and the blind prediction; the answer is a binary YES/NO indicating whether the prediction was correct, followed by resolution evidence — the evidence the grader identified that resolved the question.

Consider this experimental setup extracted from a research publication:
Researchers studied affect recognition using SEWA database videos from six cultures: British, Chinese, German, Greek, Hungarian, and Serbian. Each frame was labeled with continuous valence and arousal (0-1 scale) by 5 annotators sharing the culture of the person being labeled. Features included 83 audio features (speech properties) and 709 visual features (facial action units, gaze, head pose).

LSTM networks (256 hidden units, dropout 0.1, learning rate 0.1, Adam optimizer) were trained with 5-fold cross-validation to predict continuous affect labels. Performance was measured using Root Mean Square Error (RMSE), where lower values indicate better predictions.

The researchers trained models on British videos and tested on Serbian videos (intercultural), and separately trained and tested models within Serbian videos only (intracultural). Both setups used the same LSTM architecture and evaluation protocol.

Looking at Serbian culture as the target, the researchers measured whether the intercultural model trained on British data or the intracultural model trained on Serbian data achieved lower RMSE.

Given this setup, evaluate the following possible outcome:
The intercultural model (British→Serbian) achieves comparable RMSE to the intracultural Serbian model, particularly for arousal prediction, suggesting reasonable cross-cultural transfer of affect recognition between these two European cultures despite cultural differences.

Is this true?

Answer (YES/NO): NO